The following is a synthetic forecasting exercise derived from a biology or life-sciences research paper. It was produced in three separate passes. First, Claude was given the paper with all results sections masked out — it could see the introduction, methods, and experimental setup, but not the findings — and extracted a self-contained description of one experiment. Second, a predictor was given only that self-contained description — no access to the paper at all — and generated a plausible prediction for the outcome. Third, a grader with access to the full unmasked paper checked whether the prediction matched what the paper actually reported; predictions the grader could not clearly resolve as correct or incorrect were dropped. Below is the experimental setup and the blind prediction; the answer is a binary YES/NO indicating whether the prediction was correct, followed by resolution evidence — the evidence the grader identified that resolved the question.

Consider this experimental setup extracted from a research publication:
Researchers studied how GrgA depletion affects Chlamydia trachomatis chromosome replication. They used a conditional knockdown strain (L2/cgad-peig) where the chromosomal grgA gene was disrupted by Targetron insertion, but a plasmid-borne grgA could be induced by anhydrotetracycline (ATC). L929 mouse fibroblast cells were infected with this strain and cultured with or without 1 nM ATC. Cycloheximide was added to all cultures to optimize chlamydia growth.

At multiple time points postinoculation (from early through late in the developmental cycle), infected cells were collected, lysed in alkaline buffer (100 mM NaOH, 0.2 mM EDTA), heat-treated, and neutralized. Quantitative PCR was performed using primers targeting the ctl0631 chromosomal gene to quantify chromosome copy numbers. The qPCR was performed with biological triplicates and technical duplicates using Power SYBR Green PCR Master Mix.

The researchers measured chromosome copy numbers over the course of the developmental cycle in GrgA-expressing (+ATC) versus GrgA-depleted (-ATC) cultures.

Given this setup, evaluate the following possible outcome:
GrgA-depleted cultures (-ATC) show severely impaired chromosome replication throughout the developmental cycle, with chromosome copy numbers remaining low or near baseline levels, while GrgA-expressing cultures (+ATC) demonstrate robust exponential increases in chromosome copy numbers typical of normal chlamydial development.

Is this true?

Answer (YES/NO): NO